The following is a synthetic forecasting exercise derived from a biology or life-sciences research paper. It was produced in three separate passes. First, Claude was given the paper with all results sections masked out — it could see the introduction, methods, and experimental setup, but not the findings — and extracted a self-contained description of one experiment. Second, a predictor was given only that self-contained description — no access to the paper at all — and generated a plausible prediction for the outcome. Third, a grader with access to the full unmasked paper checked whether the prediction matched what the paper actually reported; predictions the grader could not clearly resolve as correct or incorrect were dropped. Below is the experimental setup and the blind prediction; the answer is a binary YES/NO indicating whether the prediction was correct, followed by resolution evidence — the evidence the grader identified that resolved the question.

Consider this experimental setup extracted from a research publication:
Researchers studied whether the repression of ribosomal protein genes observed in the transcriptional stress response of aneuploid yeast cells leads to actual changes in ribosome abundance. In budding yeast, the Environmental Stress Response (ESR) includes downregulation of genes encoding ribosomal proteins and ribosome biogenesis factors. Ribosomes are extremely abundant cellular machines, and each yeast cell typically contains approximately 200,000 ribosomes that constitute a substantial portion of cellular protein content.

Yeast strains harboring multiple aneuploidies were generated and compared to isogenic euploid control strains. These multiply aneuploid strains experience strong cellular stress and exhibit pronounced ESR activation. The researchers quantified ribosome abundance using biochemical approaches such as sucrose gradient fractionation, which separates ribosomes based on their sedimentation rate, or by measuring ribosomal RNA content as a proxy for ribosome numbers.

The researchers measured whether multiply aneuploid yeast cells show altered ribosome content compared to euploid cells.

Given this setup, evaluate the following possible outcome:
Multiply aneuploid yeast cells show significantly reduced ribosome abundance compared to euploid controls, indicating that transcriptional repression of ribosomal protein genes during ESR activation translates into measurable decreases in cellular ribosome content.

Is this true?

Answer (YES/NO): YES